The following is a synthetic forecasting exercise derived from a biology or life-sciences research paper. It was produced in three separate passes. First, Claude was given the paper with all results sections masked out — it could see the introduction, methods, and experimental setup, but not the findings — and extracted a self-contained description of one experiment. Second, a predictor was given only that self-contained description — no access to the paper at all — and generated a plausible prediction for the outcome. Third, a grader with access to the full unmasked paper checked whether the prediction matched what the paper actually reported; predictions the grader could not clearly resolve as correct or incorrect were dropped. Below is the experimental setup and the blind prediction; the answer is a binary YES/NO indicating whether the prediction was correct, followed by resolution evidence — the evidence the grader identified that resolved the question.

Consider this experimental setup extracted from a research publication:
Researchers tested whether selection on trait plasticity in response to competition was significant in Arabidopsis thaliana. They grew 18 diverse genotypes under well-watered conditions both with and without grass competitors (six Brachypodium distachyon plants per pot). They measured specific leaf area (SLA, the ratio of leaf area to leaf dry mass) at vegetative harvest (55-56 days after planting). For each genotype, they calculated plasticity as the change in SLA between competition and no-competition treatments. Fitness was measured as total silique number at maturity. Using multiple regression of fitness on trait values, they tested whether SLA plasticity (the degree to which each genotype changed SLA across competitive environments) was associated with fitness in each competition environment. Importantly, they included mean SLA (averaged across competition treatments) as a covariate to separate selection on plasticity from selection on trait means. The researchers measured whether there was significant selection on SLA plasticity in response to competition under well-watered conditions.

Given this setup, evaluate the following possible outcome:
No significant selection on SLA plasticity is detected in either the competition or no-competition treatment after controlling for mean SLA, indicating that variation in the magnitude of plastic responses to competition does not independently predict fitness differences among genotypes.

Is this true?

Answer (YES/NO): YES